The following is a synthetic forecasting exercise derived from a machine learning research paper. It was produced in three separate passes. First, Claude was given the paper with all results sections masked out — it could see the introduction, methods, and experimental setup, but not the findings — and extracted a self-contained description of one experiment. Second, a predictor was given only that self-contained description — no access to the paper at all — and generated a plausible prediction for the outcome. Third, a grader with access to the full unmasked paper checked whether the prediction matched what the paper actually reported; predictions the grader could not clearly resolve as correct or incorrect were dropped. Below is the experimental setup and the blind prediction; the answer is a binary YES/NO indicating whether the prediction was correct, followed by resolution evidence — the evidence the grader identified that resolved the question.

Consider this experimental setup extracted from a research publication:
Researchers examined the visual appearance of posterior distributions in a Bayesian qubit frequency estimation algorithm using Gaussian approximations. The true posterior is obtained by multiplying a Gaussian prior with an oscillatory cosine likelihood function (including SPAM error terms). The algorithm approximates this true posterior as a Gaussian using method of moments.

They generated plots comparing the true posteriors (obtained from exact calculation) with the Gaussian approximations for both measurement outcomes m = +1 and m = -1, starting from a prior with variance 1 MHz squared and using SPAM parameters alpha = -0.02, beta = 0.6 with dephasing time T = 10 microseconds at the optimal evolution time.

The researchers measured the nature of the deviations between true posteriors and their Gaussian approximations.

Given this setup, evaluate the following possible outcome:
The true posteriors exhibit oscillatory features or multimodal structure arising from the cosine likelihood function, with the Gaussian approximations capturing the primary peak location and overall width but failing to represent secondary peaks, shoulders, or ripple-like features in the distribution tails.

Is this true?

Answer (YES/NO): NO